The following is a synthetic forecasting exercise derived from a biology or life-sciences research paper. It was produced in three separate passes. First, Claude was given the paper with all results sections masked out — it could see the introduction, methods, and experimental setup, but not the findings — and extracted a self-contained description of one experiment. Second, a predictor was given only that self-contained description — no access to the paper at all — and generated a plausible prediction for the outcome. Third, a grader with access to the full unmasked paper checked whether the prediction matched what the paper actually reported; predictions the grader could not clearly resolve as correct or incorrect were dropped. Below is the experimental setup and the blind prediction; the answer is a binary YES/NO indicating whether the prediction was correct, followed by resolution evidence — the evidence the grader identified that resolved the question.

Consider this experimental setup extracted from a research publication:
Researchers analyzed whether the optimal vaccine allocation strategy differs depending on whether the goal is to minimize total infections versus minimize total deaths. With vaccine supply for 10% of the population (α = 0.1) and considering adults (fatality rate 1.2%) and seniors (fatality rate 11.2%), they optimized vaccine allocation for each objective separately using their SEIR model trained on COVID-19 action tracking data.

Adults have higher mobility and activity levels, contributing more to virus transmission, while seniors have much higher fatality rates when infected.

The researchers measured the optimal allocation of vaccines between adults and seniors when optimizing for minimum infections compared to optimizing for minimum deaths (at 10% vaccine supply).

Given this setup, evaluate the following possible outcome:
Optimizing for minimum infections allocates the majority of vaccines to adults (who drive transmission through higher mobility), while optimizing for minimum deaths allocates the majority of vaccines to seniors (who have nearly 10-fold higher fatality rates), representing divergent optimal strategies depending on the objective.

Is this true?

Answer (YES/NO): YES